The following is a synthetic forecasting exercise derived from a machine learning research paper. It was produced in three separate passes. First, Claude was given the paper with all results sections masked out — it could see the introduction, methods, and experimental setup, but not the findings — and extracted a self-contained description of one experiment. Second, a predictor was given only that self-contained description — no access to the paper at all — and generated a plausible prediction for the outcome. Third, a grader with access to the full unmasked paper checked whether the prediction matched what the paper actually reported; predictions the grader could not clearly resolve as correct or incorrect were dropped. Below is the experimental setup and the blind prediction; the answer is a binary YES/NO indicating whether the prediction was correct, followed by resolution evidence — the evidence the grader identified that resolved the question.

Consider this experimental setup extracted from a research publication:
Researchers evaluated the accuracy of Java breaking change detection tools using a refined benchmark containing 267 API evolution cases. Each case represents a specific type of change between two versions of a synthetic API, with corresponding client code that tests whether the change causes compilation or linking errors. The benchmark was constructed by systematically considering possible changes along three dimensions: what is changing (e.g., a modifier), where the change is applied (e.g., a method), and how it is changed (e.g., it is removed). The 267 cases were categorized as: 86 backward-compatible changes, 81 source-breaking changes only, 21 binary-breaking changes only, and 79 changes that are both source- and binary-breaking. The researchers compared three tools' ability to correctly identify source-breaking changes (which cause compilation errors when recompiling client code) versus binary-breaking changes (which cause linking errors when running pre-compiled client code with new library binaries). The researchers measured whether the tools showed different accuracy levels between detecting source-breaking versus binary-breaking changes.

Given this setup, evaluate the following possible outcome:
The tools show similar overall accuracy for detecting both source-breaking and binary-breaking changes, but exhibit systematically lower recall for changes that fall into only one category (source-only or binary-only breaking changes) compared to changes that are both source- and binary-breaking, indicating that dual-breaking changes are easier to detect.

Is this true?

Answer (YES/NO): NO